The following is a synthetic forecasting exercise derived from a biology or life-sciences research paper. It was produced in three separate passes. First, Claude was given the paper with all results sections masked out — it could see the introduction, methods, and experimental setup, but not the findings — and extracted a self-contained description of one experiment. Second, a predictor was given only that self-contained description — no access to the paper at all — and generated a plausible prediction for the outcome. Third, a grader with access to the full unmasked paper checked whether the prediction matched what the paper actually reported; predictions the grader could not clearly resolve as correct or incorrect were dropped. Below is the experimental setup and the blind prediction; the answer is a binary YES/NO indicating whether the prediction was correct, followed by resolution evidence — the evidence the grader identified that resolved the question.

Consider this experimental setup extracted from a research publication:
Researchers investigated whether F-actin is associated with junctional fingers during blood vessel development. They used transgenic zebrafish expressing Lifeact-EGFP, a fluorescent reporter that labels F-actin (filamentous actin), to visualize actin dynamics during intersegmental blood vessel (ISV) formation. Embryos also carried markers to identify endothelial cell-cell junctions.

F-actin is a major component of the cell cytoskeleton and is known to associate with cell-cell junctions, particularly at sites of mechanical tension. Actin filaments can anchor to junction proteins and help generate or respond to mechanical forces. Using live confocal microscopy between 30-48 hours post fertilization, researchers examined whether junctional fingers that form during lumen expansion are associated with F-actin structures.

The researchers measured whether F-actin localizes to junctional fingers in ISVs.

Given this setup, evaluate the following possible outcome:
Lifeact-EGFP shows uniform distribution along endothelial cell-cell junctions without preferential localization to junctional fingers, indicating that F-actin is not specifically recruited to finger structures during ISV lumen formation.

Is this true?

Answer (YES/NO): NO